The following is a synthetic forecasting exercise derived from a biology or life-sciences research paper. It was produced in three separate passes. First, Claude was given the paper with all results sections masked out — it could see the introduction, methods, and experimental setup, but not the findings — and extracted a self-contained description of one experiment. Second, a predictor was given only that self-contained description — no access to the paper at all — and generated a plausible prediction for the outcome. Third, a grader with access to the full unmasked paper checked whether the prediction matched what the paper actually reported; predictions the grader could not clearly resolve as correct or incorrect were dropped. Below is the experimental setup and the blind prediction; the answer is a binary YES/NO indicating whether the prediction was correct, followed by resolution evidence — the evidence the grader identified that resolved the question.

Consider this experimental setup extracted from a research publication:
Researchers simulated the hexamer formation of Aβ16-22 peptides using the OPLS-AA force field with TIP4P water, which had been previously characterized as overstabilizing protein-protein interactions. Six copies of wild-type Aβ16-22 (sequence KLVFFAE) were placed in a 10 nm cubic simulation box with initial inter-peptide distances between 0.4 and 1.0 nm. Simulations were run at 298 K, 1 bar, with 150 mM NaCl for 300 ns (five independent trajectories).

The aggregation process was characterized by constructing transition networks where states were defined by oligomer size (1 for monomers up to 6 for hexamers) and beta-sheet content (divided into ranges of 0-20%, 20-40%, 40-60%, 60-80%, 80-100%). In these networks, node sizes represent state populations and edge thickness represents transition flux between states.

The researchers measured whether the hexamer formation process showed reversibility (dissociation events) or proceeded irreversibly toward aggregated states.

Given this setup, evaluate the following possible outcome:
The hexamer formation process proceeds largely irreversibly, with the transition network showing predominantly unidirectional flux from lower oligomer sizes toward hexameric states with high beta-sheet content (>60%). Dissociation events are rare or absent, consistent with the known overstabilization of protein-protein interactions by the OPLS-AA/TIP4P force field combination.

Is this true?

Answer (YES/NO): NO